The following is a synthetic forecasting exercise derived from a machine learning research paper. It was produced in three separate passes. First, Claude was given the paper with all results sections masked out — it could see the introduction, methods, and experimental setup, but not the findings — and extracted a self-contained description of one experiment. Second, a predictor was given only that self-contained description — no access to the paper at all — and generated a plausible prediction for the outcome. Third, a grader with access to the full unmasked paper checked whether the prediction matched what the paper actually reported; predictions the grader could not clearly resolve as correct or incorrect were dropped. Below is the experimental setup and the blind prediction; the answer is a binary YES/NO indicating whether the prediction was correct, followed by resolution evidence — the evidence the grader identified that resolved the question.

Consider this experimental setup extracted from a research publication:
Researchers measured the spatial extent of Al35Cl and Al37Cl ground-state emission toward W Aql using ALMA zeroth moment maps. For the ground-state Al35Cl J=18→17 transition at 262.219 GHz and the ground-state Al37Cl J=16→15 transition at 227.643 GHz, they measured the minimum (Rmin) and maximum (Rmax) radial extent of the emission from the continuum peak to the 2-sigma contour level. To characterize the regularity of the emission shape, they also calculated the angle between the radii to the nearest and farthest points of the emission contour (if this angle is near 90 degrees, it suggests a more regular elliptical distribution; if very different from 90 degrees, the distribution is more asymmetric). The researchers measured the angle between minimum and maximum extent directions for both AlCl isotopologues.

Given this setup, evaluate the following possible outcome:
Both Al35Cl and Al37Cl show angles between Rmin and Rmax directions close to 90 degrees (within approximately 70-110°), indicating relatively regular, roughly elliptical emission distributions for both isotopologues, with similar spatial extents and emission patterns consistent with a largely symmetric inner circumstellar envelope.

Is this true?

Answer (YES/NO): NO